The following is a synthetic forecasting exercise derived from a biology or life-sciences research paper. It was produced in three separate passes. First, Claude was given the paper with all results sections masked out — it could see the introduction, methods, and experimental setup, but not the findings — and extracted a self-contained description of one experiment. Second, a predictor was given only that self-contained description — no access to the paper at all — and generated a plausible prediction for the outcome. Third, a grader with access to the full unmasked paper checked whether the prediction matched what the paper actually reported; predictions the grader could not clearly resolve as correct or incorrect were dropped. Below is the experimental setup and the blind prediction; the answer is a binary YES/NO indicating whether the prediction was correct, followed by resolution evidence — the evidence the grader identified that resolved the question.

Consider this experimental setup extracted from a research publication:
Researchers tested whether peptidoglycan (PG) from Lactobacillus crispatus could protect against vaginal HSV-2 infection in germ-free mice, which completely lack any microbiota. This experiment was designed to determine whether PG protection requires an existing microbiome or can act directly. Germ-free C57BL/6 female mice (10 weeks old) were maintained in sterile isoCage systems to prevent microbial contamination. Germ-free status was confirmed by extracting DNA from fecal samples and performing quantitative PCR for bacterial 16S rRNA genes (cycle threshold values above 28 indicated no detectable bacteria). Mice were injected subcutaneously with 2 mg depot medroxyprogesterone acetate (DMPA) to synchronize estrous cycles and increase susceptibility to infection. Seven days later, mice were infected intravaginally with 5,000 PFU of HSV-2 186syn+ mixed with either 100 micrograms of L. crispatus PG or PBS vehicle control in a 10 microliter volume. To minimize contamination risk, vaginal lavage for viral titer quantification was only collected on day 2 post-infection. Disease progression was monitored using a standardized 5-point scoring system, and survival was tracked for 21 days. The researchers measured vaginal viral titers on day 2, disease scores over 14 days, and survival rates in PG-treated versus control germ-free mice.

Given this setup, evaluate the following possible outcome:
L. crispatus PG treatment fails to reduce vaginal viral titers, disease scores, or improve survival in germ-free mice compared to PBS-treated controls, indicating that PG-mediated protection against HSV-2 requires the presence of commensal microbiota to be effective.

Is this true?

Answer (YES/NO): NO